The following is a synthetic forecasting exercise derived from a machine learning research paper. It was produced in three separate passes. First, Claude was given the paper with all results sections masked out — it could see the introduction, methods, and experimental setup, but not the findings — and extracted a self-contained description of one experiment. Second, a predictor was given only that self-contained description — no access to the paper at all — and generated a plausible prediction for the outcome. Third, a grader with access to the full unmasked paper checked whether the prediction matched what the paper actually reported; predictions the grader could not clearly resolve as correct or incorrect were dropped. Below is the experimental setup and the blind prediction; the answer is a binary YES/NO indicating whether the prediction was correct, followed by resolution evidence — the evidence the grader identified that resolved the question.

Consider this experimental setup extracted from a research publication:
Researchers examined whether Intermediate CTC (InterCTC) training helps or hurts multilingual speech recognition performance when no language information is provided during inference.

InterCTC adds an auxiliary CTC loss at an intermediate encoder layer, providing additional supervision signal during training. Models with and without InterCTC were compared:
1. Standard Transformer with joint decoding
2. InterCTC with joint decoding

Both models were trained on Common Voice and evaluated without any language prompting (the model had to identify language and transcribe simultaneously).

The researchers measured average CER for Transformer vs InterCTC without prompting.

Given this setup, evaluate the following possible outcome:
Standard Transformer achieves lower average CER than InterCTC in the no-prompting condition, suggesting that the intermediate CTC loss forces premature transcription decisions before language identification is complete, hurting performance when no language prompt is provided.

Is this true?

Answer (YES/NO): YES